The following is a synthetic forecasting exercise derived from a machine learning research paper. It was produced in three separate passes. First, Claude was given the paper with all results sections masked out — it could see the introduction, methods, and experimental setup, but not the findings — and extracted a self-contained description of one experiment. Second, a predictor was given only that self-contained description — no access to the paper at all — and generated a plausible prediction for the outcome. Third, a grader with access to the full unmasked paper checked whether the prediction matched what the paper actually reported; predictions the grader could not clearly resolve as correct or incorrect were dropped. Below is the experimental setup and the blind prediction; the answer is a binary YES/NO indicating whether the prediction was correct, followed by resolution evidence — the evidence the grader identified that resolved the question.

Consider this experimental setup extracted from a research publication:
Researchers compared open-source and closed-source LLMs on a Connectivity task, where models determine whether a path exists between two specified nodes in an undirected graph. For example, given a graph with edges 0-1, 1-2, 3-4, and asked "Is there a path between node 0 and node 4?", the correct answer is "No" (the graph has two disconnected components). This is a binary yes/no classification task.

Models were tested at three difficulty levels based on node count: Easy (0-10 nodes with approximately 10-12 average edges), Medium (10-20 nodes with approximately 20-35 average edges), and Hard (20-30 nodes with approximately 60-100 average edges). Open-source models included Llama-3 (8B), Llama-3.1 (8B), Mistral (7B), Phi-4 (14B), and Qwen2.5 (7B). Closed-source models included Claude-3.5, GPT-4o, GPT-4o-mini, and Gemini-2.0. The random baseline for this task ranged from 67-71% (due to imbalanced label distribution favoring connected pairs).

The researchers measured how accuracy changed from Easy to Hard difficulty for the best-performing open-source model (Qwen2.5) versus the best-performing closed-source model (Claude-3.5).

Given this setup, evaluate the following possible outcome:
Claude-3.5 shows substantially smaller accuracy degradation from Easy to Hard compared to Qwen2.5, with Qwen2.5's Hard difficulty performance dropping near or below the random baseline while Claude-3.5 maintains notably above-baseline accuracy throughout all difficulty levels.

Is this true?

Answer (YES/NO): NO